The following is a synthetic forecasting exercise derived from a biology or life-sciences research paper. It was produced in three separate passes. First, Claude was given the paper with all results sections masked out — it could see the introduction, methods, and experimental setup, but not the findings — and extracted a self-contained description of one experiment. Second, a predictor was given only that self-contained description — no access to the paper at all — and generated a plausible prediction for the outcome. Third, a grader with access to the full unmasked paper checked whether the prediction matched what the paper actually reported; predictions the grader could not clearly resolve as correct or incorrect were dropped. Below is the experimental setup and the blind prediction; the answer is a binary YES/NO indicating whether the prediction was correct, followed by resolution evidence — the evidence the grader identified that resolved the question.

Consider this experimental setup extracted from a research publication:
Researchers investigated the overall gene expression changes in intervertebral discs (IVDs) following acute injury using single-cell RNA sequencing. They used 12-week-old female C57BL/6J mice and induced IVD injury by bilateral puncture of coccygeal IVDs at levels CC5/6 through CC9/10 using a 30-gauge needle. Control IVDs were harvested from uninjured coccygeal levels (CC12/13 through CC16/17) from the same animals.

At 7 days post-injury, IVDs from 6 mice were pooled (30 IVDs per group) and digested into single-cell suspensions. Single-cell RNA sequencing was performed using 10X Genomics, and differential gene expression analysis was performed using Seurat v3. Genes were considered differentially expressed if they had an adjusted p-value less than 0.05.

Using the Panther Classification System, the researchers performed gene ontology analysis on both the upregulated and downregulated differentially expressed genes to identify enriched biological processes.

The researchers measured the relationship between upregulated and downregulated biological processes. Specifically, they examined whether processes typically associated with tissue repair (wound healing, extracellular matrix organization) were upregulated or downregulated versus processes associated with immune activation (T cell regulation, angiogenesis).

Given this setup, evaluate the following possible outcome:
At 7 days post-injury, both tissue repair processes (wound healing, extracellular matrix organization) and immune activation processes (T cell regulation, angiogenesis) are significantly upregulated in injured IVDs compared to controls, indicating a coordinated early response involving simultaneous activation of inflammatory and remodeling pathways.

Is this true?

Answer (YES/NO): NO